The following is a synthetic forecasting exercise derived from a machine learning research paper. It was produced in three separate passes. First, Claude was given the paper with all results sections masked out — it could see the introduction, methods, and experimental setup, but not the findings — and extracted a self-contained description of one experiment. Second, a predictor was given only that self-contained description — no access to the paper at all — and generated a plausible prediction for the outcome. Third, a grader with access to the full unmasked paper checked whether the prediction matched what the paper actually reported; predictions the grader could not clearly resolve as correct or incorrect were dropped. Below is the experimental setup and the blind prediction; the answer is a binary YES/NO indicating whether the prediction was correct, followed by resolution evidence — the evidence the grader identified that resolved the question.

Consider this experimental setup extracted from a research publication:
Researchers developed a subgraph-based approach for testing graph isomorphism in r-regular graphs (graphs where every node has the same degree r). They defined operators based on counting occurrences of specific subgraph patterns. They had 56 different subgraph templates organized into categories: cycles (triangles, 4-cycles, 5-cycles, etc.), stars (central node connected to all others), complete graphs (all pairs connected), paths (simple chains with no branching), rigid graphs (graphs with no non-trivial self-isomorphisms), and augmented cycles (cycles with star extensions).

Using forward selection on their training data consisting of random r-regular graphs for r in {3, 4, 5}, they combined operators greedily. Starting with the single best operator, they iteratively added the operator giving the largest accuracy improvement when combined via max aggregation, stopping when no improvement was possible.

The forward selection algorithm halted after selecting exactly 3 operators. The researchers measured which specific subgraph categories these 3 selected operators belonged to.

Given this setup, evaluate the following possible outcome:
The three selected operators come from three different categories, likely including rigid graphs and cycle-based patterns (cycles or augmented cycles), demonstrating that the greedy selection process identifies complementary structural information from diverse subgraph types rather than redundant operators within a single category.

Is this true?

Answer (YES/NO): NO